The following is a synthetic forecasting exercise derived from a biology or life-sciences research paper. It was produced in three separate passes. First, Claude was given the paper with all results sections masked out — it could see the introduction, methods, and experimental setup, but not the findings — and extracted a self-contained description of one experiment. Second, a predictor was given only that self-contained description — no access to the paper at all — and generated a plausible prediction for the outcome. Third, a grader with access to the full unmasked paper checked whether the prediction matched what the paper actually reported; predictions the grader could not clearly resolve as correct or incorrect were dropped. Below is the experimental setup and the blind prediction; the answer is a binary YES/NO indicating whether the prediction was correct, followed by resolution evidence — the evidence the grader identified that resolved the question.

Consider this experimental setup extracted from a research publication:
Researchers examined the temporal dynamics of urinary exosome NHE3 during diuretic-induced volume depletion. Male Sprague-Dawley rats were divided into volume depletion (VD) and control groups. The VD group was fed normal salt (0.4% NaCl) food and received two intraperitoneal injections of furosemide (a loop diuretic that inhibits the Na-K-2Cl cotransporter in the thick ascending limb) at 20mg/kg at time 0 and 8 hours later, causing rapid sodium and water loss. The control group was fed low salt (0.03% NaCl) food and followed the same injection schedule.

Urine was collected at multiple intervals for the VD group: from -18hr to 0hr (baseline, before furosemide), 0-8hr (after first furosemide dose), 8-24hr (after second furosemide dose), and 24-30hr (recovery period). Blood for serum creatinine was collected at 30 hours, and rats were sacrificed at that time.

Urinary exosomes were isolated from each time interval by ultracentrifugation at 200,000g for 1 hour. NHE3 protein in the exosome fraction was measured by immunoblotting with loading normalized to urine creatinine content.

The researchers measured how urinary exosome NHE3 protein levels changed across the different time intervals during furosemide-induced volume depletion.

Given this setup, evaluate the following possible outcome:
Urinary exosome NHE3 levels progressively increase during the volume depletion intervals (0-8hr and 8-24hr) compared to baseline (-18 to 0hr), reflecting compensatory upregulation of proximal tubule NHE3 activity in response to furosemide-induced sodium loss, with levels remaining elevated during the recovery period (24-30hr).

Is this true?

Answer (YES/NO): NO